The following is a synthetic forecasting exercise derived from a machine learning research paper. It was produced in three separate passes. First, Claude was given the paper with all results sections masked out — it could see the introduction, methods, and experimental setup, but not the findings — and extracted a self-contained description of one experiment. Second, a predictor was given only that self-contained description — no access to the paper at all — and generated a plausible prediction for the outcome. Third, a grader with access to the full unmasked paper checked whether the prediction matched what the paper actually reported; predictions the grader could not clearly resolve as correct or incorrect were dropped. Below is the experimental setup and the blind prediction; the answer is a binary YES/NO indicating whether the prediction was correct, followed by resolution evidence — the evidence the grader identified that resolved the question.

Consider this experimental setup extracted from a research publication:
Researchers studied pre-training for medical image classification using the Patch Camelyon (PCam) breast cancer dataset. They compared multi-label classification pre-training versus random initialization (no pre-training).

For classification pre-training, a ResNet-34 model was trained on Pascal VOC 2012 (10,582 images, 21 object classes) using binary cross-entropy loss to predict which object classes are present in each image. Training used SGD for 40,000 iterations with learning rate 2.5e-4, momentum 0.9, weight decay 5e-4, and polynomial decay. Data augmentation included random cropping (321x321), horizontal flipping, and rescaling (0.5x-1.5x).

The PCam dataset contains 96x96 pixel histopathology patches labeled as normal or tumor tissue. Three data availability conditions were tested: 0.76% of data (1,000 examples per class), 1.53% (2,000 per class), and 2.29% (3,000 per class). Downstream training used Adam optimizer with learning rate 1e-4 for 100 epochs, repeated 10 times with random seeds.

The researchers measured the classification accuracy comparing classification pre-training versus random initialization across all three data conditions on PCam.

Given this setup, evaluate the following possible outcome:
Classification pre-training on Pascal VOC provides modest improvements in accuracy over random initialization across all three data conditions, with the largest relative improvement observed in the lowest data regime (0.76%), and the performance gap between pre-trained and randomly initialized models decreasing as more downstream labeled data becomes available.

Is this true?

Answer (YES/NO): NO